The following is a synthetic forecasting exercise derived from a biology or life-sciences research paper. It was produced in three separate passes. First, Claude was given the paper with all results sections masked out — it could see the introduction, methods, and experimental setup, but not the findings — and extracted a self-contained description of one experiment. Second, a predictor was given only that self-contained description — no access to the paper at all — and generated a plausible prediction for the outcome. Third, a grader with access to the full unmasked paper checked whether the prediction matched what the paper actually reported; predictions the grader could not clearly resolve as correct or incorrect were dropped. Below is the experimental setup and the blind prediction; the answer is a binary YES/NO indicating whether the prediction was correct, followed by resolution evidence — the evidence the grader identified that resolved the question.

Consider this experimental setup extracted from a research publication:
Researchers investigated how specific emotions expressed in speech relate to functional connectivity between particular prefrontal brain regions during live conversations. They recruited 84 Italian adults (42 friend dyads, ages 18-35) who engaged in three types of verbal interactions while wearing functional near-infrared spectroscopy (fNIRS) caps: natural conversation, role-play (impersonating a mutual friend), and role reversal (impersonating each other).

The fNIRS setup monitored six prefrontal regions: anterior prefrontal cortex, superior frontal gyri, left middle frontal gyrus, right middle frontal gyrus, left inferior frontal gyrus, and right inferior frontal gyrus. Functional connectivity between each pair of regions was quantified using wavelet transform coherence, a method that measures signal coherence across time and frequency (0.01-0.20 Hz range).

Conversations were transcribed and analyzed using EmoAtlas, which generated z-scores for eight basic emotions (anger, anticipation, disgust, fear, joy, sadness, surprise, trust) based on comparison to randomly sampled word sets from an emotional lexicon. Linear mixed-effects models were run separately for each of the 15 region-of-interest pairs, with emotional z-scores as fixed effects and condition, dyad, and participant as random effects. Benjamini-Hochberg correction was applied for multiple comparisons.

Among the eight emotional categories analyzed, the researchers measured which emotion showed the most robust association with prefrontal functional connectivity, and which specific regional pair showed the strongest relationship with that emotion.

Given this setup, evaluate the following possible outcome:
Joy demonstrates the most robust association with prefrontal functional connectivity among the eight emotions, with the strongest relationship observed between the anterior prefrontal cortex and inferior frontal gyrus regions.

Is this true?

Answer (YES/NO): NO